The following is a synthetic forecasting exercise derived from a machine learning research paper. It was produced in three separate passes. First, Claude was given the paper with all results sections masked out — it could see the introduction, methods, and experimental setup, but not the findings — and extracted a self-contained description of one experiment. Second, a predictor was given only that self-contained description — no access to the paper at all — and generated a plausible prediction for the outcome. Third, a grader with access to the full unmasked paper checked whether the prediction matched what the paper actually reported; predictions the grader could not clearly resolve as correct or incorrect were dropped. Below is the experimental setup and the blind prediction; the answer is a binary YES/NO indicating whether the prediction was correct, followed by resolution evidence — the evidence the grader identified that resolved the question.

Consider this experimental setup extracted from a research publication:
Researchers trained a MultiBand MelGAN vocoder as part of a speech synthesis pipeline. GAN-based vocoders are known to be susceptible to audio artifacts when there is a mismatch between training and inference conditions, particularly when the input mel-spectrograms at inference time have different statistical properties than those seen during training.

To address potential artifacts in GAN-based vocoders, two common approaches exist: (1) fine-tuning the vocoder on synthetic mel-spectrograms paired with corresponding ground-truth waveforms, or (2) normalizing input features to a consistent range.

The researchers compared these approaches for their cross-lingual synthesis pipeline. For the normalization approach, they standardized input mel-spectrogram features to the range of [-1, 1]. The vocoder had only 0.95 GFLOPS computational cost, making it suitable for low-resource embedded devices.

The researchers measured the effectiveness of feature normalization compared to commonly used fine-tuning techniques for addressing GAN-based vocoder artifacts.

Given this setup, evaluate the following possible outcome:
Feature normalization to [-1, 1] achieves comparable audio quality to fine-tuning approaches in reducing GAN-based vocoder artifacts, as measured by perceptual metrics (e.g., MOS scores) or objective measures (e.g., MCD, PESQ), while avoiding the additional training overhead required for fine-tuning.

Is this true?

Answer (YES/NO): NO